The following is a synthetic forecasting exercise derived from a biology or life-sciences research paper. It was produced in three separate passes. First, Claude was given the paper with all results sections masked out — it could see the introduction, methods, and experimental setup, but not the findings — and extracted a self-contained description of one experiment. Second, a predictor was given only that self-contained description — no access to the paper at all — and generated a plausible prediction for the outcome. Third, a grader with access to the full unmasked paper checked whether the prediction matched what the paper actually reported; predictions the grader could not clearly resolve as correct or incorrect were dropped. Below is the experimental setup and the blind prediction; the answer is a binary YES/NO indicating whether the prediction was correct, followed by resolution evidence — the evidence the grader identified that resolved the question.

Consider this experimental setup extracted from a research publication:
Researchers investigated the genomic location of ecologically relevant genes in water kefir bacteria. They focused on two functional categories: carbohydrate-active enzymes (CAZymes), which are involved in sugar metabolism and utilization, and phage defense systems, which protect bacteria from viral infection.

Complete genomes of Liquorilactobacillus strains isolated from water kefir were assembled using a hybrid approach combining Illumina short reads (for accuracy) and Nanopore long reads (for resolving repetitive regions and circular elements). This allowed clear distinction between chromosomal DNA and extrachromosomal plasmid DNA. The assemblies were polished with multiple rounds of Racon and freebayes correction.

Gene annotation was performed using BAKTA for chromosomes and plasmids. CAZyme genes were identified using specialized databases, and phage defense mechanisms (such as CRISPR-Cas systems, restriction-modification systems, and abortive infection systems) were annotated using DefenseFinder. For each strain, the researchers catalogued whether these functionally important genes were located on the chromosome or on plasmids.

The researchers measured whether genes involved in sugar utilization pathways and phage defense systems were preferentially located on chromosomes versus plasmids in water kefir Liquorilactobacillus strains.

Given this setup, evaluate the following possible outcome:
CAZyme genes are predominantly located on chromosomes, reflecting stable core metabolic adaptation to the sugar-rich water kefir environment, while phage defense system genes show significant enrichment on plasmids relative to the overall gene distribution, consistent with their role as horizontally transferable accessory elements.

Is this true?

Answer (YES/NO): YES